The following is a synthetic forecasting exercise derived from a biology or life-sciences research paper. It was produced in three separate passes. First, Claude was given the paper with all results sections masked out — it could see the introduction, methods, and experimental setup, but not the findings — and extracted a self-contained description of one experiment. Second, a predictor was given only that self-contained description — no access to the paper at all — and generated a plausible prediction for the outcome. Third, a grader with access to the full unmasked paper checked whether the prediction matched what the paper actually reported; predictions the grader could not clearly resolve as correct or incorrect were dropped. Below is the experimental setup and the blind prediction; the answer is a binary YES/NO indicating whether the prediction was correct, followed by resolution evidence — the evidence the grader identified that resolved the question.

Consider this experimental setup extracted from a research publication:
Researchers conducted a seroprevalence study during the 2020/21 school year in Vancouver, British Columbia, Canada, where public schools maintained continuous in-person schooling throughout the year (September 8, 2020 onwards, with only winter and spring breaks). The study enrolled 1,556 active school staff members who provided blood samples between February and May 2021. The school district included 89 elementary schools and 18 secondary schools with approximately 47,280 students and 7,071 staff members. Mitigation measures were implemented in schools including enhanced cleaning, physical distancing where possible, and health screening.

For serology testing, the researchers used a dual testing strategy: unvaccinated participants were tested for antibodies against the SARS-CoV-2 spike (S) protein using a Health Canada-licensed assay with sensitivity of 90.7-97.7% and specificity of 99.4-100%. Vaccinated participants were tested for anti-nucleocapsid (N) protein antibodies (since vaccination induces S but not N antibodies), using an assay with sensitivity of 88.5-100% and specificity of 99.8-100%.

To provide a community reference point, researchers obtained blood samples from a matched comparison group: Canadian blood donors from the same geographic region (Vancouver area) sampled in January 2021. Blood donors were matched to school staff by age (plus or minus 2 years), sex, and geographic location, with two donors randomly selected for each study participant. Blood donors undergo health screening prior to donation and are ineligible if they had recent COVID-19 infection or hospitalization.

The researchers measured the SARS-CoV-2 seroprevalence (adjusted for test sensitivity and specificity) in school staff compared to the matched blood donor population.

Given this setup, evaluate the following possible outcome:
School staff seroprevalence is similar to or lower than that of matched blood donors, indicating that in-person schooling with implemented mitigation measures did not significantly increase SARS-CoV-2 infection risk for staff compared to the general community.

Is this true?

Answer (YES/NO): YES